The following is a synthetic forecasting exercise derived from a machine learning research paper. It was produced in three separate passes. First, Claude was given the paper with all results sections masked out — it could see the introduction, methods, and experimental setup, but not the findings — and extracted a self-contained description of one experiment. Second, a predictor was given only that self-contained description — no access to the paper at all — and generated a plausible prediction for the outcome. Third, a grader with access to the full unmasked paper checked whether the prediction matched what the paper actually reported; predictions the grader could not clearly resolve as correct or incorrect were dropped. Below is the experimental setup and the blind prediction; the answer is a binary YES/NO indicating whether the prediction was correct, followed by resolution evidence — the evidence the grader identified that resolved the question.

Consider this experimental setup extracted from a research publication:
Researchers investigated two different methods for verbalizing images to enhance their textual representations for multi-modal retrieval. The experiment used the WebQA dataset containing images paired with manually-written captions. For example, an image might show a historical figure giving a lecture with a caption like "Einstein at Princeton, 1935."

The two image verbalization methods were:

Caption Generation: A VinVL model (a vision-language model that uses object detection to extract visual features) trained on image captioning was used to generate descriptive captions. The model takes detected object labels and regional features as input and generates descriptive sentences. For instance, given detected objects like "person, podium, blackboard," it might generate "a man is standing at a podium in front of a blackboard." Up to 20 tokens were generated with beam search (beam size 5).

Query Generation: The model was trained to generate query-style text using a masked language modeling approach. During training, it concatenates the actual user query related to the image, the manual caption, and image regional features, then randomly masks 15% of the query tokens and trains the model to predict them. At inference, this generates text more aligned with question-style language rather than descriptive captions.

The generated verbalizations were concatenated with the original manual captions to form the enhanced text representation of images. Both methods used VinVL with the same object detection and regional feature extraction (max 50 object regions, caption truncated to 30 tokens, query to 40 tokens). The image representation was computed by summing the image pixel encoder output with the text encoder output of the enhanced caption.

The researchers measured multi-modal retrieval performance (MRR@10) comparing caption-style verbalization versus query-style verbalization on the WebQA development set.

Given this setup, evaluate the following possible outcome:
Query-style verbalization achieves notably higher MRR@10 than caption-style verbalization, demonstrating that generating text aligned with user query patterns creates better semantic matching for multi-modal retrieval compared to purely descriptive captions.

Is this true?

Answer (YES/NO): YES